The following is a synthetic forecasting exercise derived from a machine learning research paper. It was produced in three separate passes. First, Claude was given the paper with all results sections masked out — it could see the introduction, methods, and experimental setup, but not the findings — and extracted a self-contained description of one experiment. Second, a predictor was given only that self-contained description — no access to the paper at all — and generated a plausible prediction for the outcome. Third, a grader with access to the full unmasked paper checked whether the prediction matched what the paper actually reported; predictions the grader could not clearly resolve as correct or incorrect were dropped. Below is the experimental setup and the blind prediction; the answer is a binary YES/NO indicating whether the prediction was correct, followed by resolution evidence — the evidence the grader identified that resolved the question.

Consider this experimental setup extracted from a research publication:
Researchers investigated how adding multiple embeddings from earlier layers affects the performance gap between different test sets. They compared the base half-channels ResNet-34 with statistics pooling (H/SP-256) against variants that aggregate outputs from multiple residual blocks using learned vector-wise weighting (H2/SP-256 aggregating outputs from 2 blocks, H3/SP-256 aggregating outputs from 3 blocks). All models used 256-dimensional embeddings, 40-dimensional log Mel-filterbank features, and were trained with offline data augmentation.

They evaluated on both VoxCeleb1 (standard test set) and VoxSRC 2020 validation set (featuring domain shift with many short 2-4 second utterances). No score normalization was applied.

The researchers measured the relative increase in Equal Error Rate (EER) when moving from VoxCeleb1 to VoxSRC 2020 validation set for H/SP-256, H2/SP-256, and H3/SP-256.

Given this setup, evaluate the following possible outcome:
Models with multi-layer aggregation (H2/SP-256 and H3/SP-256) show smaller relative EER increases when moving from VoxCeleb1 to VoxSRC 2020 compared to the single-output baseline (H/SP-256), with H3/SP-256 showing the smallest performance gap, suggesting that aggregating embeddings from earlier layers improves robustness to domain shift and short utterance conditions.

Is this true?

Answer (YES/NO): YES